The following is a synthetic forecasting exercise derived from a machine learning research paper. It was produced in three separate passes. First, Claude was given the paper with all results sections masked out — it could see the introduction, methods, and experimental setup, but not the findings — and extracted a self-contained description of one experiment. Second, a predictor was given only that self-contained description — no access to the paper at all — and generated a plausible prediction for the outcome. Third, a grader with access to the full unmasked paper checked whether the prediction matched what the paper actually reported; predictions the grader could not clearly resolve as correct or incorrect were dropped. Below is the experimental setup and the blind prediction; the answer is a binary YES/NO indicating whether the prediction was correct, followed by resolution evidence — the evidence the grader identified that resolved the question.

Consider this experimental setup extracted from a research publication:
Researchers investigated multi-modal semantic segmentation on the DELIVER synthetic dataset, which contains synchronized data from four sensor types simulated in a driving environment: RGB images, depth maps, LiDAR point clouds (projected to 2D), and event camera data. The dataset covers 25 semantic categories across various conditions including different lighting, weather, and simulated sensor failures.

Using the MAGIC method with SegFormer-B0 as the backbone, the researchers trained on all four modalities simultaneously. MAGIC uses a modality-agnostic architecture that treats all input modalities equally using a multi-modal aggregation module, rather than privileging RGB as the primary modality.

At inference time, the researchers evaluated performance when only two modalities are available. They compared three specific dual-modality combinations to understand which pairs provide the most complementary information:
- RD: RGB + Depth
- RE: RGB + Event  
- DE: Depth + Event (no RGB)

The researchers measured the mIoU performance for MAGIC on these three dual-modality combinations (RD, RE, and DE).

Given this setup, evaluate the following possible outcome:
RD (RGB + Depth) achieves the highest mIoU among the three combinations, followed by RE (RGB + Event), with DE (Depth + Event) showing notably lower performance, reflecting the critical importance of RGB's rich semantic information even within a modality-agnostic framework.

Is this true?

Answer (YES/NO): NO